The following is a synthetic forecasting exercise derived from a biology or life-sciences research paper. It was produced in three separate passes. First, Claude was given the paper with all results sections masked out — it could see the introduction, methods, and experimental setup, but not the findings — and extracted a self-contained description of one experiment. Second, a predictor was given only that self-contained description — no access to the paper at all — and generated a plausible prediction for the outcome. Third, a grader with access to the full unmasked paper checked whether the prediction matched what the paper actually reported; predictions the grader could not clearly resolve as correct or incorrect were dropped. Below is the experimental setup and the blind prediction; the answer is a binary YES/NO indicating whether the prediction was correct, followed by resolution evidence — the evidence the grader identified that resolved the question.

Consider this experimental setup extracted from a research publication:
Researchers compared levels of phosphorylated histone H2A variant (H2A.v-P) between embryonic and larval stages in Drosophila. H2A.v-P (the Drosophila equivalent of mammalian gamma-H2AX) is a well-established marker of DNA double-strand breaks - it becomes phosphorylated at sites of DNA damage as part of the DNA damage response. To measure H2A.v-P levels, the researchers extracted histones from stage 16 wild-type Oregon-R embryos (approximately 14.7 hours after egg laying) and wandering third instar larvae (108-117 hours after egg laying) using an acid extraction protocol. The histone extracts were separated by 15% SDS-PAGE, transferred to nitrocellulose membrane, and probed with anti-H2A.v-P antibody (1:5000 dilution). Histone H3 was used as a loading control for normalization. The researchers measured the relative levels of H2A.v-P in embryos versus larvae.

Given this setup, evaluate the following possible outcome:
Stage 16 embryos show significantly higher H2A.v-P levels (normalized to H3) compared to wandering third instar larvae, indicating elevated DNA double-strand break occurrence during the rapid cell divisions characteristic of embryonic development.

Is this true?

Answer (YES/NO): YES